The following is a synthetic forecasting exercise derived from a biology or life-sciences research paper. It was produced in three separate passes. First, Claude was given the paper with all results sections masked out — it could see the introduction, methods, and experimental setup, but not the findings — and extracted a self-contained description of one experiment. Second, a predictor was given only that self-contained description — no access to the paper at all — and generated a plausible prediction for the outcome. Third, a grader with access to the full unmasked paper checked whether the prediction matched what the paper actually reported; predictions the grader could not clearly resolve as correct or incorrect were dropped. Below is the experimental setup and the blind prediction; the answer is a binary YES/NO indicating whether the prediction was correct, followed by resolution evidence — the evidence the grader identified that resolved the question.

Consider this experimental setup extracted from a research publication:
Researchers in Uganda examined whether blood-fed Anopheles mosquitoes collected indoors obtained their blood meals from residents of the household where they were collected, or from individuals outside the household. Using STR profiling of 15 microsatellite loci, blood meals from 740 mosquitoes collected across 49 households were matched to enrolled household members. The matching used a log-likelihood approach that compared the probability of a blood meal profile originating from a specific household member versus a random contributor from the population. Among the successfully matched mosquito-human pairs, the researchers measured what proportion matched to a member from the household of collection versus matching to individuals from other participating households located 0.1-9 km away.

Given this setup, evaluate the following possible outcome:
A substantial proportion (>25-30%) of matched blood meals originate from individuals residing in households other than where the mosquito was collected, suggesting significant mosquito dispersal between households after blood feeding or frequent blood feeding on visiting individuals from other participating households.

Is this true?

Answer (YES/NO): NO